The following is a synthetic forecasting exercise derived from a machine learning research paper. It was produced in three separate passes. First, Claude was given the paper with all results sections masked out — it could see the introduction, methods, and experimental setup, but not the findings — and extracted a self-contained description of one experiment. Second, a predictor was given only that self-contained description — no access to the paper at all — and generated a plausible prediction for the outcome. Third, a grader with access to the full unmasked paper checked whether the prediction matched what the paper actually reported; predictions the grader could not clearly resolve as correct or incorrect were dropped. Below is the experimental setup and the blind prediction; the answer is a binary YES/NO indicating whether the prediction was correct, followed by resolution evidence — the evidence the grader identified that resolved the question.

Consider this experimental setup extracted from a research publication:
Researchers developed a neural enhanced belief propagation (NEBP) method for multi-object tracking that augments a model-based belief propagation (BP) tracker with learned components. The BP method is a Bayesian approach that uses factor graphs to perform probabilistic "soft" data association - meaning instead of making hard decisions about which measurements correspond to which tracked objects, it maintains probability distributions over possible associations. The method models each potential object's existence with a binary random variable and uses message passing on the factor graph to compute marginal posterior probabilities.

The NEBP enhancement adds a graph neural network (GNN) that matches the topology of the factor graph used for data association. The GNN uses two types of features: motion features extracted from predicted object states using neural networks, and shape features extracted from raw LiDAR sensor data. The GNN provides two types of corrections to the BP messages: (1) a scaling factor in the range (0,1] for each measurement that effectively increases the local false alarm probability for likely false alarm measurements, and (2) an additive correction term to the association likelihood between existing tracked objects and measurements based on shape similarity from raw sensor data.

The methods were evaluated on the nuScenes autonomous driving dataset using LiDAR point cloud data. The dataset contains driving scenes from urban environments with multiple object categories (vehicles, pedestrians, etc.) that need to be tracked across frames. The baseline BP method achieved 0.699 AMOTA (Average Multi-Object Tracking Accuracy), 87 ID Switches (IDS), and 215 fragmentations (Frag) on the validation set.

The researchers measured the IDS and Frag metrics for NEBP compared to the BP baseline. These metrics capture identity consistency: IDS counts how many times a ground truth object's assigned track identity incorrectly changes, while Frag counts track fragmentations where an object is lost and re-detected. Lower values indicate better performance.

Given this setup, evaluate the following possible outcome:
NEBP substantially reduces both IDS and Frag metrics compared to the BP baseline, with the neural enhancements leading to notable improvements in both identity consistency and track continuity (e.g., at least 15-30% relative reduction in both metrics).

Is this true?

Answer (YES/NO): NO